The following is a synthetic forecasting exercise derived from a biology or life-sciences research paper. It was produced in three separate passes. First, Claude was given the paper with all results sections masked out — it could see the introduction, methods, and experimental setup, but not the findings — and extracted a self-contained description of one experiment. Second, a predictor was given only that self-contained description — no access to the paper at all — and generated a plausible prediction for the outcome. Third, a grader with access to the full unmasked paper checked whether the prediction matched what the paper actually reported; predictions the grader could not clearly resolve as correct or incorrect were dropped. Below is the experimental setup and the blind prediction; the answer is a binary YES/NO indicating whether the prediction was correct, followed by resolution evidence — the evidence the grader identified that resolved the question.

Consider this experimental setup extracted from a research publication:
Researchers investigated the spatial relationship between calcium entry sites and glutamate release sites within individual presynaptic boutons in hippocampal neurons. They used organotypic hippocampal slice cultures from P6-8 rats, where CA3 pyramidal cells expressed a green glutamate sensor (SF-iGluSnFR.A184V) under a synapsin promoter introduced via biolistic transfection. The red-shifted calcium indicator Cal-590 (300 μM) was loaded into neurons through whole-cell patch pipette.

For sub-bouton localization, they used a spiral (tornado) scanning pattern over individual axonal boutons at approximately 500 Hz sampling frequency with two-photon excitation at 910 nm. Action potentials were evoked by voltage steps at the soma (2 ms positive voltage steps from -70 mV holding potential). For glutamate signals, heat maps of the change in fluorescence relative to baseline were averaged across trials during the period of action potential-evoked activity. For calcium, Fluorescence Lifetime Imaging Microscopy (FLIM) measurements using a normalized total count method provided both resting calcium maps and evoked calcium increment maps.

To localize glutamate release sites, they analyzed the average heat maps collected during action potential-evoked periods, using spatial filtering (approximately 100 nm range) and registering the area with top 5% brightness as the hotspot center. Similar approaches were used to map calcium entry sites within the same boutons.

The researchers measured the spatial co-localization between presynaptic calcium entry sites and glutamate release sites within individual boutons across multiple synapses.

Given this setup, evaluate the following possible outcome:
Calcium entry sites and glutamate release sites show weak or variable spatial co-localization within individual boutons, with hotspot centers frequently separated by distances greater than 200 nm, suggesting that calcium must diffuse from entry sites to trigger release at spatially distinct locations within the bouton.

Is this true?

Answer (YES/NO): YES